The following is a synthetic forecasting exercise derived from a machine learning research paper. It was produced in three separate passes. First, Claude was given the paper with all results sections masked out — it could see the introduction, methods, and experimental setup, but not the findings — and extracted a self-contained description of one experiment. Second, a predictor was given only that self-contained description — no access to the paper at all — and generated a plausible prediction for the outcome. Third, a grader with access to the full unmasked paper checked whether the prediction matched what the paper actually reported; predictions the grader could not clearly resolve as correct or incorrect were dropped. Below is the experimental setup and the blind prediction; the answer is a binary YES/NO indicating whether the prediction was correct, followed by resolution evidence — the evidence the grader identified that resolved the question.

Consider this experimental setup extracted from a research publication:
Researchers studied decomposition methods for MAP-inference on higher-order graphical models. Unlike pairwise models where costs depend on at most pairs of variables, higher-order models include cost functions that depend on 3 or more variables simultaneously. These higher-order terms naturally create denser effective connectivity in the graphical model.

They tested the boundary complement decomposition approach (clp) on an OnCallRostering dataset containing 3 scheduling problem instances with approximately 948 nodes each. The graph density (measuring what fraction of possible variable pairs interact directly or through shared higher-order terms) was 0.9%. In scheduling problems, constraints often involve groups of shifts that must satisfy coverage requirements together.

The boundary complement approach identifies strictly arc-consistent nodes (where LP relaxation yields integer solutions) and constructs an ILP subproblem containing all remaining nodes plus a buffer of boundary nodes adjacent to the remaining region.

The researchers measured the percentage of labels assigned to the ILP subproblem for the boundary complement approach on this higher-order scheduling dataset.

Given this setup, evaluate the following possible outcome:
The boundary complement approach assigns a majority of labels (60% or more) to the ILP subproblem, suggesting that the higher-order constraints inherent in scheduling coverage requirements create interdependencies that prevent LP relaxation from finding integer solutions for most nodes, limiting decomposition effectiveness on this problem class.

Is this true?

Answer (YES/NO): YES